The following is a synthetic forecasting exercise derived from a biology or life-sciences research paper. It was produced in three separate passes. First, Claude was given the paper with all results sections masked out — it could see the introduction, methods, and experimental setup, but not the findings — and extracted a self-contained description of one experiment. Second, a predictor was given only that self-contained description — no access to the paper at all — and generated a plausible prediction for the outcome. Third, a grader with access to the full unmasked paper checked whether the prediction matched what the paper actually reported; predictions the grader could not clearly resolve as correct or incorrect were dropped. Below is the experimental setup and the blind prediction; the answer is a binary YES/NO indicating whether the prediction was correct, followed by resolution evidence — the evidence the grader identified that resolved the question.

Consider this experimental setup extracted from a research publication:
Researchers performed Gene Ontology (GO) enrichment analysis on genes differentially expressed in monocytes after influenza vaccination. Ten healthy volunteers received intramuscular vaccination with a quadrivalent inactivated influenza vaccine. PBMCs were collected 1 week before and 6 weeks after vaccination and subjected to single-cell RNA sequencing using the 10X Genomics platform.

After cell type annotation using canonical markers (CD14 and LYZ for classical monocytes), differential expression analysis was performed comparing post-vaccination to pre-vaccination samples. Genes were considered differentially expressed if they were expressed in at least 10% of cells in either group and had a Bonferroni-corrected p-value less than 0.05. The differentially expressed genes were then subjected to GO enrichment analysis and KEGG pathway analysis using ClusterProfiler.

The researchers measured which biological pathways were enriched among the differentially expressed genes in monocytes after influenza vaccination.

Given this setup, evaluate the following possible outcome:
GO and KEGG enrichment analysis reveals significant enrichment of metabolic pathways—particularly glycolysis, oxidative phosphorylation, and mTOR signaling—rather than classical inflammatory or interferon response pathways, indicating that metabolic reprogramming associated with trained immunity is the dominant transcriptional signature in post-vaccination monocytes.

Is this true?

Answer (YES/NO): NO